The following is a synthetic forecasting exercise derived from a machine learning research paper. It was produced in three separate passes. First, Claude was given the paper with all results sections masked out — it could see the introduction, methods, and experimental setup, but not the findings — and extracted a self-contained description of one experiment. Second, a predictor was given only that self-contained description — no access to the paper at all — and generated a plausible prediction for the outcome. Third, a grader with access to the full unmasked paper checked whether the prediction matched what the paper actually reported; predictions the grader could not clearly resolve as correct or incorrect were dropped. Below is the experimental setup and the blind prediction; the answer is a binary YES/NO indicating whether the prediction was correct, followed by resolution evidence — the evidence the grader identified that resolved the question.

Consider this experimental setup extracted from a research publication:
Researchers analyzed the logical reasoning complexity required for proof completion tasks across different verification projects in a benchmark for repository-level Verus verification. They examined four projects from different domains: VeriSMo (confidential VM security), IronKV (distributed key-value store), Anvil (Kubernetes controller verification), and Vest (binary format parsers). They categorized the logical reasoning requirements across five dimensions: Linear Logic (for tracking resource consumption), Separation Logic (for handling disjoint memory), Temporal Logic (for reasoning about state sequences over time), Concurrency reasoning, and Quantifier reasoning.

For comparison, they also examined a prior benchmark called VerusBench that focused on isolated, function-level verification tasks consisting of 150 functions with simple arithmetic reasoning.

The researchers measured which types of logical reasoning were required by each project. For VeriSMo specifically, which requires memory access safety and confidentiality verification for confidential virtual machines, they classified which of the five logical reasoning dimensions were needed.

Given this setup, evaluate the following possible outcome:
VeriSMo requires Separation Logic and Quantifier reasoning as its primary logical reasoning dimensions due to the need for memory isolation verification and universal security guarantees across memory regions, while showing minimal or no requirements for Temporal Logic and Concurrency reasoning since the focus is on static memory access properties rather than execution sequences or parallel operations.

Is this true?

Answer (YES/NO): NO